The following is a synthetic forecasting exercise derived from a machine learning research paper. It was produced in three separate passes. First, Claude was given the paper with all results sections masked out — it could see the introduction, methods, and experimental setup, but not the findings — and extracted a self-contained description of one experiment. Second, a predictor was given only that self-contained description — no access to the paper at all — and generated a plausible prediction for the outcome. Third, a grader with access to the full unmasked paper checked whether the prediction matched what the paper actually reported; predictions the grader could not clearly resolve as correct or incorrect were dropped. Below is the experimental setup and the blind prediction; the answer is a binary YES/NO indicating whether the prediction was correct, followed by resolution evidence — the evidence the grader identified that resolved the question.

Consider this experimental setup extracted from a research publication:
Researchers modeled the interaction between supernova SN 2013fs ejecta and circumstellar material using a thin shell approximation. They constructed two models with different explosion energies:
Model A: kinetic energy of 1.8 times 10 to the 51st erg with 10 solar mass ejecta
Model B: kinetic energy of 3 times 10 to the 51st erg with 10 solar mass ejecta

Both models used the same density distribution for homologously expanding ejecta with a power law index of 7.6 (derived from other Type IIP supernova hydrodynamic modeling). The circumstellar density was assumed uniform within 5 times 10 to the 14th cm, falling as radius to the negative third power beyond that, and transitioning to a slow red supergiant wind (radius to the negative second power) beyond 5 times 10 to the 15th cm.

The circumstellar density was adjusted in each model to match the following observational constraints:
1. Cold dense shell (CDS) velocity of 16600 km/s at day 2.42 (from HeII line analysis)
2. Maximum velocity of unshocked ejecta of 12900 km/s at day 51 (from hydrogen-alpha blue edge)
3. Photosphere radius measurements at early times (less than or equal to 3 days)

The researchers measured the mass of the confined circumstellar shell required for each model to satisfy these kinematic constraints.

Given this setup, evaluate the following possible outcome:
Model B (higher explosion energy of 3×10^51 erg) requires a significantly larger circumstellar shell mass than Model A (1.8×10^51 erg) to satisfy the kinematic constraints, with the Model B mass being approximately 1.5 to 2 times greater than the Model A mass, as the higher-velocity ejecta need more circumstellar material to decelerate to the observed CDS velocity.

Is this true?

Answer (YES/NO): YES